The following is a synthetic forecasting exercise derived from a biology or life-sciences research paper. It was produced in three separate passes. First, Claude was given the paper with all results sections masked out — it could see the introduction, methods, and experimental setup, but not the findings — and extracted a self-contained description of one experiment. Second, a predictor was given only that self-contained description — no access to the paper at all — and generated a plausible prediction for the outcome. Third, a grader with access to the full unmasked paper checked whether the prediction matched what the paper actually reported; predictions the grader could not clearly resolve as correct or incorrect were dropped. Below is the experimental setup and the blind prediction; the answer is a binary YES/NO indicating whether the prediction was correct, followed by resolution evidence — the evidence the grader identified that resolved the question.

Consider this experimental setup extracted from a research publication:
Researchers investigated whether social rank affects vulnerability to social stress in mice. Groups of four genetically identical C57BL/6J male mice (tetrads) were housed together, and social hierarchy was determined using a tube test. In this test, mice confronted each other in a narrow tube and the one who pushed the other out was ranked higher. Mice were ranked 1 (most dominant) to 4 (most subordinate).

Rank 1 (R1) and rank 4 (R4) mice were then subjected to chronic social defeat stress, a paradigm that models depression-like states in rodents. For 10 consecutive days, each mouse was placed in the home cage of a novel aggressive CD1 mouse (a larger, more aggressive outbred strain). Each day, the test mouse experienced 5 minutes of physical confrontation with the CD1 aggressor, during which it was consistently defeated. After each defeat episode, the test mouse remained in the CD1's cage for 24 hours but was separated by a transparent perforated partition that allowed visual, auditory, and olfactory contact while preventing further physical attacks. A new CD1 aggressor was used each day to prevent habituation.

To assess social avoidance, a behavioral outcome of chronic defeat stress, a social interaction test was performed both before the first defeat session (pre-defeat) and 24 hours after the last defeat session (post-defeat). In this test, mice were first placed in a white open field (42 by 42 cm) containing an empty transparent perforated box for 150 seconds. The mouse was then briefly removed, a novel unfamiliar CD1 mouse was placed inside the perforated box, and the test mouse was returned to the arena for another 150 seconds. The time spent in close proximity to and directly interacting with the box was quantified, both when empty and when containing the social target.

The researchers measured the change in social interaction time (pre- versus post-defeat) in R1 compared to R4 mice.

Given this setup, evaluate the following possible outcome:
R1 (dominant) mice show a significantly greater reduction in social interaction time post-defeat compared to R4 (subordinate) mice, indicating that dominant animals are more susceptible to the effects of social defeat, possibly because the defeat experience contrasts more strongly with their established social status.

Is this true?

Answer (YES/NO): NO